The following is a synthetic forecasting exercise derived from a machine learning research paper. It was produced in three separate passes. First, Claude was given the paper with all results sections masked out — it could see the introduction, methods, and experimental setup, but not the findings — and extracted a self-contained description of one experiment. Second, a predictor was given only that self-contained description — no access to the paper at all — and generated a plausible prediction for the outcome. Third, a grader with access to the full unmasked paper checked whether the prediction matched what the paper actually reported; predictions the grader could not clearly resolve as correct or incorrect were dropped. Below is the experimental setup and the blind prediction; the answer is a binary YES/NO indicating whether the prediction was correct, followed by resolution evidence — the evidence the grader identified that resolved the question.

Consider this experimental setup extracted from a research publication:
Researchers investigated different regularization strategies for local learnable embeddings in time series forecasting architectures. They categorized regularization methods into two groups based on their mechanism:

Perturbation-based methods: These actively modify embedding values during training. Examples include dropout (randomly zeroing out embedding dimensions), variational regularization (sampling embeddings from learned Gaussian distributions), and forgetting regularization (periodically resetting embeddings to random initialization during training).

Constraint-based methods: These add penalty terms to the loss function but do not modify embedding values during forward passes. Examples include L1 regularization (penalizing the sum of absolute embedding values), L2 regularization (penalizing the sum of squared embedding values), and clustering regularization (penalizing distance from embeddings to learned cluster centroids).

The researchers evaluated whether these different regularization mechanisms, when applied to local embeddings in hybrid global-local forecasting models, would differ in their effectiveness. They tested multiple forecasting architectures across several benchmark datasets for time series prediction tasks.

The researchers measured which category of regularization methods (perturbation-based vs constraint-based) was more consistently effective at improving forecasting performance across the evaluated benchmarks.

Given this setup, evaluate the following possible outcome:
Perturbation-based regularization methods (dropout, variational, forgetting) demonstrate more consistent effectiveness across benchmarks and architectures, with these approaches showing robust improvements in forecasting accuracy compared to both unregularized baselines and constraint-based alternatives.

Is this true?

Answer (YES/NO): YES